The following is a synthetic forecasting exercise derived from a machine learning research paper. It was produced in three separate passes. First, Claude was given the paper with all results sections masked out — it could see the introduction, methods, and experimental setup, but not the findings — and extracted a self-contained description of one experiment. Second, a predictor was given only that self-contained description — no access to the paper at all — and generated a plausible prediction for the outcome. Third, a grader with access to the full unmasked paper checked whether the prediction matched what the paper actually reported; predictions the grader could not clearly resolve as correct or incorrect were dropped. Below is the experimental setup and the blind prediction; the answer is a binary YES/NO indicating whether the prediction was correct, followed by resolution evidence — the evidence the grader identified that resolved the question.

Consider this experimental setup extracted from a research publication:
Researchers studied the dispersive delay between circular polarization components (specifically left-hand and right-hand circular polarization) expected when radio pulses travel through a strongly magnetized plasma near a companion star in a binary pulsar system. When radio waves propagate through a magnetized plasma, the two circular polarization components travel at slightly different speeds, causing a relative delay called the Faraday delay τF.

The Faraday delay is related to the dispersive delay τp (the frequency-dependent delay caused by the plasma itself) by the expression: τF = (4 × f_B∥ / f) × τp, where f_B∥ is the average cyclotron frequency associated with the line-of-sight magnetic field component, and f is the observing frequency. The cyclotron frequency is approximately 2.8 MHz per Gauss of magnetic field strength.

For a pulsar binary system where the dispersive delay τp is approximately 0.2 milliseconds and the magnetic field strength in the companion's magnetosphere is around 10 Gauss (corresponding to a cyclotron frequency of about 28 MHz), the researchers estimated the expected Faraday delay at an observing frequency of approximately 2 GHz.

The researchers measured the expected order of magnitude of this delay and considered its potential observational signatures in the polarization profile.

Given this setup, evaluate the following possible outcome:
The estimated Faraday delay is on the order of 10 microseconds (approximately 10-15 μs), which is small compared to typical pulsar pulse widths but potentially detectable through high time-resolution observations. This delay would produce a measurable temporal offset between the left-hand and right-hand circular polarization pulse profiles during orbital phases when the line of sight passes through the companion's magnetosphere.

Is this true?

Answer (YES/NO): YES